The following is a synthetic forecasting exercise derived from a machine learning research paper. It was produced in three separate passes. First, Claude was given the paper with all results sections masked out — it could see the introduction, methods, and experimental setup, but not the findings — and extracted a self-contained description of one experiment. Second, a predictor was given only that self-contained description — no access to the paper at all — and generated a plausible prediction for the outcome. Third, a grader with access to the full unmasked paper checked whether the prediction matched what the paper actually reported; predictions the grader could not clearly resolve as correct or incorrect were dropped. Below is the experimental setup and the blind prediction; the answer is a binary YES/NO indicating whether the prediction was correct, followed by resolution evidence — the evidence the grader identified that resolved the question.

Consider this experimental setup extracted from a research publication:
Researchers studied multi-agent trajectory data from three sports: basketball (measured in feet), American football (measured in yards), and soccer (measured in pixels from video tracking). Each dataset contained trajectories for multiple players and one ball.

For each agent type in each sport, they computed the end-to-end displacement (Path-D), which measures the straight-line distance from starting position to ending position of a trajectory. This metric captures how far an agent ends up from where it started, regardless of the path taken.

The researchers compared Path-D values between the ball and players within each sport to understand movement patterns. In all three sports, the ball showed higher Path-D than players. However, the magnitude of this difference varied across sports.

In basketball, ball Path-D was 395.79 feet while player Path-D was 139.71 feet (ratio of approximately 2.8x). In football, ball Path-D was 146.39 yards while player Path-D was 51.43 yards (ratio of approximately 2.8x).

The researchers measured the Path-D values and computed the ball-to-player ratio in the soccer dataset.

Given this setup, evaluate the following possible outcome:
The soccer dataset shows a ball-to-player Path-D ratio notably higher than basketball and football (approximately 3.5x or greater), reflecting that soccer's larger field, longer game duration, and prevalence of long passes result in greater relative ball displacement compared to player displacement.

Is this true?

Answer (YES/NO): NO